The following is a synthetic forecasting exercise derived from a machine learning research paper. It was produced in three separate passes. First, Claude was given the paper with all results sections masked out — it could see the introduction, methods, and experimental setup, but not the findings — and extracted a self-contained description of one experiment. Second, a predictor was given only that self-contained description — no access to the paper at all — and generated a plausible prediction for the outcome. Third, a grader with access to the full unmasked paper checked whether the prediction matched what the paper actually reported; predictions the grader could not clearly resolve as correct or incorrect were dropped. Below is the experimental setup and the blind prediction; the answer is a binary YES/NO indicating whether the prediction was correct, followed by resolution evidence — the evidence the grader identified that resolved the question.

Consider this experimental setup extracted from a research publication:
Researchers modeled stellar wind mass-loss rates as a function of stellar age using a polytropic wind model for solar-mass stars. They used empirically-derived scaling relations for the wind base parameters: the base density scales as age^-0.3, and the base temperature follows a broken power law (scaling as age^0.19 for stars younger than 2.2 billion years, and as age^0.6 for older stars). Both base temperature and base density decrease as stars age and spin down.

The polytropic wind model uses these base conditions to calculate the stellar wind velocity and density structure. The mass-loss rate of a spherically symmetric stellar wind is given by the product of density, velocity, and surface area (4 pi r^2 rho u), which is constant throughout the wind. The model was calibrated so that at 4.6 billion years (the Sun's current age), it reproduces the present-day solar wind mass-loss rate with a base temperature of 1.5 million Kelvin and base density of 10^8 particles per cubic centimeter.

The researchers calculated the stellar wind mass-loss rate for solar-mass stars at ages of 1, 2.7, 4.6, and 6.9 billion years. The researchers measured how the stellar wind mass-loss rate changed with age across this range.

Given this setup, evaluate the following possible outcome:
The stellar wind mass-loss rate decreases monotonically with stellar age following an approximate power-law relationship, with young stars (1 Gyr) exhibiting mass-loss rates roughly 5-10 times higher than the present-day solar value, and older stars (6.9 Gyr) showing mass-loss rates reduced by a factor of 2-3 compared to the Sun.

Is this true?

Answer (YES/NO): NO